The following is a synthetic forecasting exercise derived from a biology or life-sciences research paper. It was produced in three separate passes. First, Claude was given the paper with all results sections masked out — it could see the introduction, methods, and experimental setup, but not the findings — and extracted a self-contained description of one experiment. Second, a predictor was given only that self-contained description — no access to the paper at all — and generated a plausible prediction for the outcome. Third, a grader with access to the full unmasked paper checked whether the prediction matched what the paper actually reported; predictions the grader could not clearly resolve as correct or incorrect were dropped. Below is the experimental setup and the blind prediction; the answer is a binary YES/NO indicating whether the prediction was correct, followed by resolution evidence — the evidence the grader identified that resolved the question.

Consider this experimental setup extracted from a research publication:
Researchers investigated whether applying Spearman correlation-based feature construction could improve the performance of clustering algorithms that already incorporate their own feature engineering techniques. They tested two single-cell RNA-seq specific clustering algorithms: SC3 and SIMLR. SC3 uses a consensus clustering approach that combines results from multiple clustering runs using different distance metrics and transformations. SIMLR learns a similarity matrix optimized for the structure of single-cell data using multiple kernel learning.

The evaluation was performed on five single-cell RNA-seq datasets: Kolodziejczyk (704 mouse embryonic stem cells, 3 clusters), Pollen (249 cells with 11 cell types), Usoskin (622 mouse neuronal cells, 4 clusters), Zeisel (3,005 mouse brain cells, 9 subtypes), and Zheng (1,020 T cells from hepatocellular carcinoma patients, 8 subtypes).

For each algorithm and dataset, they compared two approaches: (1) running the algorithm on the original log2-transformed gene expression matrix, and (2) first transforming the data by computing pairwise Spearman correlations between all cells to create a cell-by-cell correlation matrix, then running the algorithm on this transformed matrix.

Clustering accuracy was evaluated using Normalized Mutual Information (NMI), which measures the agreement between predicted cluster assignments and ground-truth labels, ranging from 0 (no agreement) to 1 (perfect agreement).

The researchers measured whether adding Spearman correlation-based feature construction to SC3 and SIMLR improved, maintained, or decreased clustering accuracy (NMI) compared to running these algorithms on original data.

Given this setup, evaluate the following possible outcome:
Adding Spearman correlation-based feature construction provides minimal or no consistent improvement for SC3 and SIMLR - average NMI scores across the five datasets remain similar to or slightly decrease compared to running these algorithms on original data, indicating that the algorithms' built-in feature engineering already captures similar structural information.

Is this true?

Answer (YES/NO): NO